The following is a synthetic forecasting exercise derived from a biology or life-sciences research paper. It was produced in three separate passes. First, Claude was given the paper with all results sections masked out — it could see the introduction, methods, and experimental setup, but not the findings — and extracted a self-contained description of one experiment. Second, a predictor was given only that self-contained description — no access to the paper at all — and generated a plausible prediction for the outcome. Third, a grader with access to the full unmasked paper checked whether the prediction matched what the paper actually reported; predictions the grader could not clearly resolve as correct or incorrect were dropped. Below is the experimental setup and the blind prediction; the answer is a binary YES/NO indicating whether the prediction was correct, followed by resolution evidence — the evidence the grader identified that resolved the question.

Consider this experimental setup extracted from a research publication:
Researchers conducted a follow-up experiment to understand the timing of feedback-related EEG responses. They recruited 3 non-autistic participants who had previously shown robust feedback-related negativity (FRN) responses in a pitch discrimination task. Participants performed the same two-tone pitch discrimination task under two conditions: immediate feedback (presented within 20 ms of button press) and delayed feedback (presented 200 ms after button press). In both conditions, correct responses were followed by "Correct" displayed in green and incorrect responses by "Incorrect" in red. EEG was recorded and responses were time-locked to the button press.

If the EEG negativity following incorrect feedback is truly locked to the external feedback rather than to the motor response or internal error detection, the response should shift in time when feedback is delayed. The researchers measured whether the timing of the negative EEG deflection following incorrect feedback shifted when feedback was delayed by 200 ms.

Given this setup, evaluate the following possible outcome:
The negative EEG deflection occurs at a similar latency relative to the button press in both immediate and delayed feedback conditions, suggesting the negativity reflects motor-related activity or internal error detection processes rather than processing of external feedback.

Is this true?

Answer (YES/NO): NO